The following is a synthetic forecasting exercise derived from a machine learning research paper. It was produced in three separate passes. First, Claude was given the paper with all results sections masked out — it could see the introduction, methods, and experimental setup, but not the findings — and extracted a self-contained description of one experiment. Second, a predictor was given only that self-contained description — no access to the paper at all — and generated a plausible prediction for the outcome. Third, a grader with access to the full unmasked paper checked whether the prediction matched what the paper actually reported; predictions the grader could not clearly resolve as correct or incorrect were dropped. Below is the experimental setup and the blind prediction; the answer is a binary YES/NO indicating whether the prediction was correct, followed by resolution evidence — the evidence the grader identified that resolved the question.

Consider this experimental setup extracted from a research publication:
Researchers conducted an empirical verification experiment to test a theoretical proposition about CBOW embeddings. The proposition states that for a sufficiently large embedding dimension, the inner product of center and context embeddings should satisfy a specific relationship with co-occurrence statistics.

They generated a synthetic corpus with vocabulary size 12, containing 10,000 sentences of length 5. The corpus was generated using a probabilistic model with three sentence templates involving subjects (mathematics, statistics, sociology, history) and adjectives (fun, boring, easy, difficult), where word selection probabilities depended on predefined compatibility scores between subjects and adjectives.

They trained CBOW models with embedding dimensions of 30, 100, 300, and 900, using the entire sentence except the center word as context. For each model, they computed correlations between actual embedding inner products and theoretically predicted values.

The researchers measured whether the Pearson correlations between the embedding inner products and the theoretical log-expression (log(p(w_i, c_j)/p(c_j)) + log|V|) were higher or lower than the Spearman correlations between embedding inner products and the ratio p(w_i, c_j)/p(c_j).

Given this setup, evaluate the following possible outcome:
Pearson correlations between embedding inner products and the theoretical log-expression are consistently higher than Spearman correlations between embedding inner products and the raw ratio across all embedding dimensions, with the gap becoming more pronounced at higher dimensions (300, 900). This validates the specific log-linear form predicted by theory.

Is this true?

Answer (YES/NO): NO